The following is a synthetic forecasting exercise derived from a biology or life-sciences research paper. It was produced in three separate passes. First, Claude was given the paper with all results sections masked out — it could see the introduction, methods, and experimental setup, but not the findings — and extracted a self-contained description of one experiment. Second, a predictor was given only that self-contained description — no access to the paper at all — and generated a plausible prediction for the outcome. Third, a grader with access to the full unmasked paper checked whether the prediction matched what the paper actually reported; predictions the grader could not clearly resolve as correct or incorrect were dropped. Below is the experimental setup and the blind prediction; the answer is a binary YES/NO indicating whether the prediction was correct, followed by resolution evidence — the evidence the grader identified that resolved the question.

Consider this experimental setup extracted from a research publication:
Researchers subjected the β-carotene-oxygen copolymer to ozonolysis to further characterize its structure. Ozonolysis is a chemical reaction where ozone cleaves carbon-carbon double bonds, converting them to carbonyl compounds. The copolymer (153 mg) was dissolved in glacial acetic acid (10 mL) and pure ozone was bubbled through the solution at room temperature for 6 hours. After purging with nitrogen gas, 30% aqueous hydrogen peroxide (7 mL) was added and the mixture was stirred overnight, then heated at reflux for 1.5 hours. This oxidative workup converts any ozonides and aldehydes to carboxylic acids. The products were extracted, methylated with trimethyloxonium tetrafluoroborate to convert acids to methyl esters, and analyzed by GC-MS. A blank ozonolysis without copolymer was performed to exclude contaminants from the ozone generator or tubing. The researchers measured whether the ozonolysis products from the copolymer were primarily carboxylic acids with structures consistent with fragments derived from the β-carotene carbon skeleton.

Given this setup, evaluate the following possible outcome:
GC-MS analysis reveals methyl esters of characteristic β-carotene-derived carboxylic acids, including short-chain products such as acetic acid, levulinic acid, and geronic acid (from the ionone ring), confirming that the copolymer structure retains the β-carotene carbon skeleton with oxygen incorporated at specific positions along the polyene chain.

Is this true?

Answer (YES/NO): YES